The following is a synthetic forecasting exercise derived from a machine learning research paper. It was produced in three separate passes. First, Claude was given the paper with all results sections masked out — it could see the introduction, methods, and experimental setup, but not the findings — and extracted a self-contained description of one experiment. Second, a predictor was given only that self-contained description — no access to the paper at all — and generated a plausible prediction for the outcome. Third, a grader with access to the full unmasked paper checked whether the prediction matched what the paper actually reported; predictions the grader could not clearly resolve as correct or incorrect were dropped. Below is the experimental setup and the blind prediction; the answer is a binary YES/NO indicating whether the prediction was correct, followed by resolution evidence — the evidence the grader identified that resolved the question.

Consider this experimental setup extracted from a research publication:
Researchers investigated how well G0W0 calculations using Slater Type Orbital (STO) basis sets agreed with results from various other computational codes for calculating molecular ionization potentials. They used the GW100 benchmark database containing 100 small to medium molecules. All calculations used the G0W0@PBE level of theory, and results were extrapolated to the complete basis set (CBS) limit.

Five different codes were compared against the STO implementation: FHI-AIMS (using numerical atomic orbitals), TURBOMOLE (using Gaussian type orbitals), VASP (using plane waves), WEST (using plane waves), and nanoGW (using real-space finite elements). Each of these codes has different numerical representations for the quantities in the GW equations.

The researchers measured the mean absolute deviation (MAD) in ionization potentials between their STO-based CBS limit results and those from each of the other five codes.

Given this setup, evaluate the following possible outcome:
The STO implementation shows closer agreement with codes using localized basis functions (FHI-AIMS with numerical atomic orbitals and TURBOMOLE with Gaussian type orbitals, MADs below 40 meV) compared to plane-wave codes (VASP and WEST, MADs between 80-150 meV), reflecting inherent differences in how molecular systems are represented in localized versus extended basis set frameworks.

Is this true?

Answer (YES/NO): NO